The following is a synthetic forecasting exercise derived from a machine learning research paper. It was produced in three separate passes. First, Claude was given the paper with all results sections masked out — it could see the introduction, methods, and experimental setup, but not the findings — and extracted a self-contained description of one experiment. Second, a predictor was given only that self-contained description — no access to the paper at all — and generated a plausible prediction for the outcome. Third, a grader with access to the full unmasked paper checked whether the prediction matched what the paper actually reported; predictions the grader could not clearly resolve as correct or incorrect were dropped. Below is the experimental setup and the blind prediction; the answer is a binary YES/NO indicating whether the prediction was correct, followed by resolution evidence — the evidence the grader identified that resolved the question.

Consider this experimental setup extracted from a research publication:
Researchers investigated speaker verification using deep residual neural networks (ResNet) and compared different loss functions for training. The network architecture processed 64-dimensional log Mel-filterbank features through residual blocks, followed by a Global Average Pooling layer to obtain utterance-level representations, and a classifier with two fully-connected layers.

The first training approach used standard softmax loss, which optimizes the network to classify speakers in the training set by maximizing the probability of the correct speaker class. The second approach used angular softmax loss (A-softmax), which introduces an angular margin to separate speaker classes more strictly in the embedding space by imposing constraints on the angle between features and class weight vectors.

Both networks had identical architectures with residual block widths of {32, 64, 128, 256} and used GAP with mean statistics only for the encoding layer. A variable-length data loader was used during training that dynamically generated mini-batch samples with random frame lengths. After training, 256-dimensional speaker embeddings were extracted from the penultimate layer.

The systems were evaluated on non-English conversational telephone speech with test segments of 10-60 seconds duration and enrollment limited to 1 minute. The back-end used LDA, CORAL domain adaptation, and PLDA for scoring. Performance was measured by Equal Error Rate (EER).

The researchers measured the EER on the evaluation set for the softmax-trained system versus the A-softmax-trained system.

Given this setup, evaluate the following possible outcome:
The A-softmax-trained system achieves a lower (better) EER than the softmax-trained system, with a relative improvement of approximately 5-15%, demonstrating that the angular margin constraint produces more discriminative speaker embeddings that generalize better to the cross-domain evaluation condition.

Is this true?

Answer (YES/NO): YES